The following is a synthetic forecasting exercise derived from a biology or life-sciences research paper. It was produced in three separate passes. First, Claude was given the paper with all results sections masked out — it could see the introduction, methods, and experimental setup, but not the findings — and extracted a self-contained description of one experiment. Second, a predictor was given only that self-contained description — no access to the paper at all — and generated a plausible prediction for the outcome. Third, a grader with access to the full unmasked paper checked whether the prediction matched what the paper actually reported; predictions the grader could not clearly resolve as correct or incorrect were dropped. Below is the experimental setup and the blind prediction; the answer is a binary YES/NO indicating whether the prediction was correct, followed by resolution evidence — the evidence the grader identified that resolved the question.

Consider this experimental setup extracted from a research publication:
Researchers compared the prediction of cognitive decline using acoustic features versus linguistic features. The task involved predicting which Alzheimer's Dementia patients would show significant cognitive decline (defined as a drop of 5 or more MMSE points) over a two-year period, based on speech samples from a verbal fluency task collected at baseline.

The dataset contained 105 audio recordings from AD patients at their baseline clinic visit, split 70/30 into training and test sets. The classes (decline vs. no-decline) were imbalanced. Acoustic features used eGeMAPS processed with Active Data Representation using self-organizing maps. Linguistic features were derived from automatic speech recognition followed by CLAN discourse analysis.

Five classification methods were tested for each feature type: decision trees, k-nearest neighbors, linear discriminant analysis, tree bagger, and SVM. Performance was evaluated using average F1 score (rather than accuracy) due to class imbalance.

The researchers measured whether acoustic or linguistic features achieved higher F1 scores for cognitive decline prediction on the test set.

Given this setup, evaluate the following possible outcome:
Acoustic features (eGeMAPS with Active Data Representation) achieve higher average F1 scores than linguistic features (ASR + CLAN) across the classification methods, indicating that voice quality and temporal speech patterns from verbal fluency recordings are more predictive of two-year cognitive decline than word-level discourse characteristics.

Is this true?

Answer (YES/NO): NO